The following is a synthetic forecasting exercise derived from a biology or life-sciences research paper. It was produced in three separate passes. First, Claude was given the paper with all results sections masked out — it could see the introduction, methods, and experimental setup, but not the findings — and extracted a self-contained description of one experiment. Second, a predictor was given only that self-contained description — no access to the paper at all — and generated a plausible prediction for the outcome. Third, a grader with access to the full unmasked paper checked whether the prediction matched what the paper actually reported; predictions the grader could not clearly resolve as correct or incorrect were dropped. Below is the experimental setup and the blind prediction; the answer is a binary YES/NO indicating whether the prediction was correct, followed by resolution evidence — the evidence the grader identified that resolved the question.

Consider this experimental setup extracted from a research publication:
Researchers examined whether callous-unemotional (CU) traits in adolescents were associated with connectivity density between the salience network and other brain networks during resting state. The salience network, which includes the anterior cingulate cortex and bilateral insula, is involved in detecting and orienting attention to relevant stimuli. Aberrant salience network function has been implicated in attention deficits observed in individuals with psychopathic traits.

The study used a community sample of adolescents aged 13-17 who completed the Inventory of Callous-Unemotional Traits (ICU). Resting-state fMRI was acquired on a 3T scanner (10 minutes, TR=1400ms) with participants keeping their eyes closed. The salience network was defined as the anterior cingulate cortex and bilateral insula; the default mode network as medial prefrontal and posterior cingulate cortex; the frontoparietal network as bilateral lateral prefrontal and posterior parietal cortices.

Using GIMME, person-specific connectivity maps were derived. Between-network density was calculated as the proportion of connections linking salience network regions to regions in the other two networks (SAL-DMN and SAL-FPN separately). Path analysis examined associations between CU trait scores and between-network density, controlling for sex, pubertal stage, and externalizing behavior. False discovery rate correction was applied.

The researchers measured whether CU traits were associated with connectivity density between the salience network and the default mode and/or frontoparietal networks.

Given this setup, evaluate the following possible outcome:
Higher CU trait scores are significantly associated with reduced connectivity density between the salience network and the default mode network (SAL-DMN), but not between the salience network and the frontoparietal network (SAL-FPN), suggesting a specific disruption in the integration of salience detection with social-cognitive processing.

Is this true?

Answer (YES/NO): NO